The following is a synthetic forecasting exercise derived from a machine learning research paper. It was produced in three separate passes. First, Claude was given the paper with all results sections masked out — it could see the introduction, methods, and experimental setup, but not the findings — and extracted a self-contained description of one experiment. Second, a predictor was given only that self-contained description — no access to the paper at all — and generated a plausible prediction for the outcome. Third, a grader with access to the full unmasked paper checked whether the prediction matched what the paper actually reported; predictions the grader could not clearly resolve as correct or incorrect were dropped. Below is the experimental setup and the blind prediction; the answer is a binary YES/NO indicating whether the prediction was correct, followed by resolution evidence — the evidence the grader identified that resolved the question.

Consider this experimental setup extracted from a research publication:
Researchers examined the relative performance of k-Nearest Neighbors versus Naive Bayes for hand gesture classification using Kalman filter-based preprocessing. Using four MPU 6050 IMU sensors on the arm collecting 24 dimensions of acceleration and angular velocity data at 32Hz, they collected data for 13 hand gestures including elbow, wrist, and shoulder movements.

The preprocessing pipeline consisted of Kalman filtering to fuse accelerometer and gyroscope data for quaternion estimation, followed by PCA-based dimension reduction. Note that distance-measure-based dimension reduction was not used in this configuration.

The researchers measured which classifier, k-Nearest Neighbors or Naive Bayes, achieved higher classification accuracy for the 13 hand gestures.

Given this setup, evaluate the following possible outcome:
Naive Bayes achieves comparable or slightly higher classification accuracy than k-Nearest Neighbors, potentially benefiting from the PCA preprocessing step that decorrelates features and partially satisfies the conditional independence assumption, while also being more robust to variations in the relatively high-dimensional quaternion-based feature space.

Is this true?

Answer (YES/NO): NO